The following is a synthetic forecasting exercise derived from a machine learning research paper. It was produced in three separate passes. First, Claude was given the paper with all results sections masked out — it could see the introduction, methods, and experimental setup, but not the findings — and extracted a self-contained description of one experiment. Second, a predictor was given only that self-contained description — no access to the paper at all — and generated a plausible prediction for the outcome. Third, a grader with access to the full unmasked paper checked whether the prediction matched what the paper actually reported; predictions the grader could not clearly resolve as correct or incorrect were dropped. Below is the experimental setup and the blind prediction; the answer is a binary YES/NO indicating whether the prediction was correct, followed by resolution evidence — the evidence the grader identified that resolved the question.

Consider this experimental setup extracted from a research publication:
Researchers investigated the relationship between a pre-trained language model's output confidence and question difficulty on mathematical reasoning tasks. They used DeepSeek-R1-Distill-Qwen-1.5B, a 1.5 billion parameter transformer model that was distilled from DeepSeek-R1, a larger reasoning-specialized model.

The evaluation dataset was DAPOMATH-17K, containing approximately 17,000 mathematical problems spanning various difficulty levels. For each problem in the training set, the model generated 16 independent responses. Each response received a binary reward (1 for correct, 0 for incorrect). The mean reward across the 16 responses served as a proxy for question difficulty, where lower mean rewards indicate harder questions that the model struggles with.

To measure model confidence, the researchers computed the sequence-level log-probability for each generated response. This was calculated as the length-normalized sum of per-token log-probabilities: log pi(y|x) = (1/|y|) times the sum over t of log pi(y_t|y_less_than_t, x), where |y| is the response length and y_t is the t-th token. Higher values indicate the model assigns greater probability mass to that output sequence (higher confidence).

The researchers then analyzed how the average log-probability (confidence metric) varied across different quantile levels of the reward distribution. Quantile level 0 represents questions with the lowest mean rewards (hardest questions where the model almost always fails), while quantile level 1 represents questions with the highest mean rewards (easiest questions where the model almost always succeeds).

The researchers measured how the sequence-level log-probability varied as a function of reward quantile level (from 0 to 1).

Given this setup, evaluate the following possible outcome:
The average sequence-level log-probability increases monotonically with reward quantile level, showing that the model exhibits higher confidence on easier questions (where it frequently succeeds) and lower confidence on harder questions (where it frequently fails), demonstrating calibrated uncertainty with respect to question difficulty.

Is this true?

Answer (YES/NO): NO